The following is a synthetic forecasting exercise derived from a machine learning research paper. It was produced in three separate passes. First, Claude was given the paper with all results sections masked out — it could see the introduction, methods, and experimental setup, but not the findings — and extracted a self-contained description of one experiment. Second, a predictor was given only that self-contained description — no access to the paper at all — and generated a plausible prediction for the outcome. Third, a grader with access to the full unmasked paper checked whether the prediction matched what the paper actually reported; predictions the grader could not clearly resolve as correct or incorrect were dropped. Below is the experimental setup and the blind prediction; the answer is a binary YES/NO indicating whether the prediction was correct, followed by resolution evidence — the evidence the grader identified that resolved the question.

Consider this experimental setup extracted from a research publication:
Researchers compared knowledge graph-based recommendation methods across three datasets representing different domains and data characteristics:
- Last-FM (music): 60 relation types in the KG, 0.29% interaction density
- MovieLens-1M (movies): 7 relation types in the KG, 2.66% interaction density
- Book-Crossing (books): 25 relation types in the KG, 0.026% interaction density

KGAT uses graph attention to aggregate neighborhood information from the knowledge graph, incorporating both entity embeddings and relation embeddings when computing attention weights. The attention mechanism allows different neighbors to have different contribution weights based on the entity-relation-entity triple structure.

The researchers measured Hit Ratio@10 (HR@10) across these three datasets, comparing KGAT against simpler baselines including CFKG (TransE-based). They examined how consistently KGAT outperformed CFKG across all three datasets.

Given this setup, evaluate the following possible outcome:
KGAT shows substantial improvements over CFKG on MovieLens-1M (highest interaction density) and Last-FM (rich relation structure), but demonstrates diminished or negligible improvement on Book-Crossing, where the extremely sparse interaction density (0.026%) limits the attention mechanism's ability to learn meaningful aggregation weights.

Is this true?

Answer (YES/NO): NO